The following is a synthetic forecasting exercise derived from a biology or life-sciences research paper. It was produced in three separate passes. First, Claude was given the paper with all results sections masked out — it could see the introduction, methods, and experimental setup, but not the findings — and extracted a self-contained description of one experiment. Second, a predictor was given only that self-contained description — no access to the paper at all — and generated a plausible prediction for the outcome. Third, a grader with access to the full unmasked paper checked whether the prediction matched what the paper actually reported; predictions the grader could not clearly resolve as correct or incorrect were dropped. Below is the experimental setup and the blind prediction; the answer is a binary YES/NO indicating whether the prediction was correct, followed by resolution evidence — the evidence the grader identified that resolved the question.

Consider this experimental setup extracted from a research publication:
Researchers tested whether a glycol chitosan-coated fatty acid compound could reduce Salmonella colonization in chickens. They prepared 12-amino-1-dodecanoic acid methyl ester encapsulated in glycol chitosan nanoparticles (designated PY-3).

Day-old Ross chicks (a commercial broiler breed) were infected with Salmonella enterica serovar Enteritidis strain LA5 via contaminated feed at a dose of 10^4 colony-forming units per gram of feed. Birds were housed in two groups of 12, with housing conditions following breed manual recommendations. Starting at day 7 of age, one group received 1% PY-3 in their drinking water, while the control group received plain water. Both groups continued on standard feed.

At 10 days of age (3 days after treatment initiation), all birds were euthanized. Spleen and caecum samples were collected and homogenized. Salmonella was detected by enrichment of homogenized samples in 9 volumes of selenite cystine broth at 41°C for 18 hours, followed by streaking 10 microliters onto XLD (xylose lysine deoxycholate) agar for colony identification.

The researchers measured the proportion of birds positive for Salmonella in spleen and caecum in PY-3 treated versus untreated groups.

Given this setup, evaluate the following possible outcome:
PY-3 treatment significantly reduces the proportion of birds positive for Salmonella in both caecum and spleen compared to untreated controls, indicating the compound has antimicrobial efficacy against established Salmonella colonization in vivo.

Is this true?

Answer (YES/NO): NO